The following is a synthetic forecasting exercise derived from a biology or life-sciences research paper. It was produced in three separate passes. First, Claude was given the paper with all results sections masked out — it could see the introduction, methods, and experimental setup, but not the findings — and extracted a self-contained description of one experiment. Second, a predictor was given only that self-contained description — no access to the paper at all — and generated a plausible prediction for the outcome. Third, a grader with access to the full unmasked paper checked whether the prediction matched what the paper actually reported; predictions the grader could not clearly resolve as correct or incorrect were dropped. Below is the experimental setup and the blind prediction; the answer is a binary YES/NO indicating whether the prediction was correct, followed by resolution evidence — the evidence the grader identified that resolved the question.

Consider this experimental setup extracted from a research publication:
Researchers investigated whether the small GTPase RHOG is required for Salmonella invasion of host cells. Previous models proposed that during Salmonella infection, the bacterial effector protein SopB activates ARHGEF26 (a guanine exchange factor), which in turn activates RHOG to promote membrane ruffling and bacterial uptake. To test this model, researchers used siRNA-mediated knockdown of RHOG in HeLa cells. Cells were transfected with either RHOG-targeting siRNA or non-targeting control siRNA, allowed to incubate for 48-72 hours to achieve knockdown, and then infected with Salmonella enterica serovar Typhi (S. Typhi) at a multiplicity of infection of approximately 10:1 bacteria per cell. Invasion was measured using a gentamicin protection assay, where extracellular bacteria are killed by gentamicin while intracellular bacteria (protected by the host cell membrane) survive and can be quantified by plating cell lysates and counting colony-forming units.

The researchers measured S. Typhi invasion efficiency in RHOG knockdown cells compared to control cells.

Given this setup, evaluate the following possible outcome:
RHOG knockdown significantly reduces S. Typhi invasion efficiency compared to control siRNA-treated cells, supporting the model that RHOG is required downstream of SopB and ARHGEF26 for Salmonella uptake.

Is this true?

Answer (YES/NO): NO